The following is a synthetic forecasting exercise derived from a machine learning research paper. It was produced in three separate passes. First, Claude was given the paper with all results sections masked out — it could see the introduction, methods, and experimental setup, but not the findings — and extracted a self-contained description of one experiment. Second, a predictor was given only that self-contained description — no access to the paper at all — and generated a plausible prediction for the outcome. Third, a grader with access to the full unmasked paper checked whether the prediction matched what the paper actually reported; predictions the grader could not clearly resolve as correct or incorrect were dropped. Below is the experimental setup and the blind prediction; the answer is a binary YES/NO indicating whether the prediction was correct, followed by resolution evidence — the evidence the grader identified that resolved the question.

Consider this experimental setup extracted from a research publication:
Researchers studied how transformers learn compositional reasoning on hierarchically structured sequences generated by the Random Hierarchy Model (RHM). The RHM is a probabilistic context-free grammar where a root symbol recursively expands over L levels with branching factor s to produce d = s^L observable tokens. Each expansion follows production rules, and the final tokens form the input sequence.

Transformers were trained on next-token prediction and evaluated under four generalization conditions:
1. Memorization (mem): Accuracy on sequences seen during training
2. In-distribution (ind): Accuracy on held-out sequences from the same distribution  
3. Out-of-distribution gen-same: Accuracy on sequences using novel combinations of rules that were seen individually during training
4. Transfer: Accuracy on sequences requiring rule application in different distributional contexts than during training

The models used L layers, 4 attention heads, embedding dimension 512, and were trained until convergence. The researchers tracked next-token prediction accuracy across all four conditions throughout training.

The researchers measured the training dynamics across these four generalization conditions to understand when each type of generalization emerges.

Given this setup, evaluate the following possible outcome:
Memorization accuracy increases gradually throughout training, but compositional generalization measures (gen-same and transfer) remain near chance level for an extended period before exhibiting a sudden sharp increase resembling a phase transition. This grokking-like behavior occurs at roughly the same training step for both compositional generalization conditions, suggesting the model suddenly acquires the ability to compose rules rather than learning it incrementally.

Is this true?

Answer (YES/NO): NO